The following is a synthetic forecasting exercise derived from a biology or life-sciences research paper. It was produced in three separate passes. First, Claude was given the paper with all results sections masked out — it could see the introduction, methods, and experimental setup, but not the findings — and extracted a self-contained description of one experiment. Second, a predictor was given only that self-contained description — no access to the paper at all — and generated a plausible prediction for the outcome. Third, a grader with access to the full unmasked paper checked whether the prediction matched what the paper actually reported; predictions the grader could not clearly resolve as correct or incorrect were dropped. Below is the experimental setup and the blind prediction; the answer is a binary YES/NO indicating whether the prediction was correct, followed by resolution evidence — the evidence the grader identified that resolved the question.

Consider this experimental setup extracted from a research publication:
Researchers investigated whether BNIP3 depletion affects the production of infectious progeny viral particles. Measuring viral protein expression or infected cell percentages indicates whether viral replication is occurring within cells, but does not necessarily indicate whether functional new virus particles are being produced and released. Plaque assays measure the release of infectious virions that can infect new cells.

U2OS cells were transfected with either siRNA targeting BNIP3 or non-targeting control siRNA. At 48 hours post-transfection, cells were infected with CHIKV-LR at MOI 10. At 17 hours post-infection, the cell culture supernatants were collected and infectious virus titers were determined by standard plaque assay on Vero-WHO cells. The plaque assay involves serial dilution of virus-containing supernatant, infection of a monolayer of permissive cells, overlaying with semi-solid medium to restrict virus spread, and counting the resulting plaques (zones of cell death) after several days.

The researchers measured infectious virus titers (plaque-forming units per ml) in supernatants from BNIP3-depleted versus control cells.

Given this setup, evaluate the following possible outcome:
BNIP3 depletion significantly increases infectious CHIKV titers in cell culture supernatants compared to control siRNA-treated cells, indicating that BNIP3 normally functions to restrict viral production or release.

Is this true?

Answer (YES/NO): YES